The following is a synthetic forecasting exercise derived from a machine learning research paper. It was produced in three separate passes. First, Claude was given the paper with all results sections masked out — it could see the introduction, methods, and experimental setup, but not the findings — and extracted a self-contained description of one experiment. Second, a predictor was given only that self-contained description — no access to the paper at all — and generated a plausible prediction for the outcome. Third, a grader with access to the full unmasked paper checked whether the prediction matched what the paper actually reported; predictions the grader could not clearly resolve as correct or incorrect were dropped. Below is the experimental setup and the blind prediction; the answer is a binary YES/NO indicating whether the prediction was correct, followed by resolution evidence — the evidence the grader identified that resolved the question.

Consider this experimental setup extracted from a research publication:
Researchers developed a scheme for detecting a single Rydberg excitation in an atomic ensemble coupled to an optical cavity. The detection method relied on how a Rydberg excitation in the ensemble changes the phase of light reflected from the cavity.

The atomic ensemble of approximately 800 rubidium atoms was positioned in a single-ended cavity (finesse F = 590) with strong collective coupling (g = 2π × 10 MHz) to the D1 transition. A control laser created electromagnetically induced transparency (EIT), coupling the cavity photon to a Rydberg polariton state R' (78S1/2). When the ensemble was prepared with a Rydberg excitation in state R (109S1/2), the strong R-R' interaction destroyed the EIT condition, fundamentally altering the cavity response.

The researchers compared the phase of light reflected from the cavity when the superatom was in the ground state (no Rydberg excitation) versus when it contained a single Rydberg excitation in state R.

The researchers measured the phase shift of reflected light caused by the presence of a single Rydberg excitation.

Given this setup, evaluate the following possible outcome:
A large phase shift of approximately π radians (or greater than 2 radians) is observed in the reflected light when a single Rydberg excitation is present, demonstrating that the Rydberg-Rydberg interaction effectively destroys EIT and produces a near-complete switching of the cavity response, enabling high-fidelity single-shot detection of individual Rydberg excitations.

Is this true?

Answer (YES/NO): YES